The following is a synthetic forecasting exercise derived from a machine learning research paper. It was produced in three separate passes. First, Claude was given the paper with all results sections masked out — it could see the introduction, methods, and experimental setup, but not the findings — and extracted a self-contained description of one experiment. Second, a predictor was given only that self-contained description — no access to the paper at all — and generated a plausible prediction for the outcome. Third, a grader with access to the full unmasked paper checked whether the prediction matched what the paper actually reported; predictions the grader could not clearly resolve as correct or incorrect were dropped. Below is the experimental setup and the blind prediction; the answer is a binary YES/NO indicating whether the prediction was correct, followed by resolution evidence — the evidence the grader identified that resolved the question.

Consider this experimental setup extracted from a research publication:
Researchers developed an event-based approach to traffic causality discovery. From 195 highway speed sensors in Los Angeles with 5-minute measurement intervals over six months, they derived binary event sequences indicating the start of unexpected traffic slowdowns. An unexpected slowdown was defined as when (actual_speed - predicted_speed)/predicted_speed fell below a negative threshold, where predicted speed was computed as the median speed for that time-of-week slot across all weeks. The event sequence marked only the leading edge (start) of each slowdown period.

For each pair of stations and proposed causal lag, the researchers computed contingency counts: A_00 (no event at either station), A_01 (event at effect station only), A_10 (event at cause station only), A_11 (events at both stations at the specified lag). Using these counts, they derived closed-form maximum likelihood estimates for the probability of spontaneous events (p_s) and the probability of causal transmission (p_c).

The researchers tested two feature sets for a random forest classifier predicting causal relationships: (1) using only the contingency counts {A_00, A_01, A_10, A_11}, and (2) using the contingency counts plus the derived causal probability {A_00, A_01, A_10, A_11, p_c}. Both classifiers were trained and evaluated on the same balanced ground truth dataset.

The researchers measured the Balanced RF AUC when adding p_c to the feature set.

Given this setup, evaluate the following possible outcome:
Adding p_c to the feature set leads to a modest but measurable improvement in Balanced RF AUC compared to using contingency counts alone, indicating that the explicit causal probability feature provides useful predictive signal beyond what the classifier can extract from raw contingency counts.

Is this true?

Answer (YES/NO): NO